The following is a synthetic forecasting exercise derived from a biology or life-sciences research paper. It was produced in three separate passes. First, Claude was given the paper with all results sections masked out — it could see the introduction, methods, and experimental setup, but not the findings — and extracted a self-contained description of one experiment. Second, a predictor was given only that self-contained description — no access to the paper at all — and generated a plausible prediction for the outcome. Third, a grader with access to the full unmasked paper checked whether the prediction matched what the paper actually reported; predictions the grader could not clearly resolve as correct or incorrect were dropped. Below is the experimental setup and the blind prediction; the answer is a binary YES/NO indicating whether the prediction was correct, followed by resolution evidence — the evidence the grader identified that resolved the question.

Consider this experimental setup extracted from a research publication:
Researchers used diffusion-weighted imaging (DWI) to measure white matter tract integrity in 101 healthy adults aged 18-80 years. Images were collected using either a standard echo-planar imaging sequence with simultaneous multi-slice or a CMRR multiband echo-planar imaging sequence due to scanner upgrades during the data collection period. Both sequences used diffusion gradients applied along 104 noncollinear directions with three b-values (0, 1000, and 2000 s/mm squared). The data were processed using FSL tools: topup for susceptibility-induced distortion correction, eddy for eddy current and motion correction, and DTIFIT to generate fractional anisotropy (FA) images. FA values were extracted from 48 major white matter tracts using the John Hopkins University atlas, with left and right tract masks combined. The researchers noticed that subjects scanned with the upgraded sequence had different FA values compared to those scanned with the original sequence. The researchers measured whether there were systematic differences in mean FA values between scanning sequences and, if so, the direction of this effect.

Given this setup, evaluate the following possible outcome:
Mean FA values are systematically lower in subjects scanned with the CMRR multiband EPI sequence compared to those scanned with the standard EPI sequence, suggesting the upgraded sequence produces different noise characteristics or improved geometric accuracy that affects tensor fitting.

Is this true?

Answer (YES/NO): NO